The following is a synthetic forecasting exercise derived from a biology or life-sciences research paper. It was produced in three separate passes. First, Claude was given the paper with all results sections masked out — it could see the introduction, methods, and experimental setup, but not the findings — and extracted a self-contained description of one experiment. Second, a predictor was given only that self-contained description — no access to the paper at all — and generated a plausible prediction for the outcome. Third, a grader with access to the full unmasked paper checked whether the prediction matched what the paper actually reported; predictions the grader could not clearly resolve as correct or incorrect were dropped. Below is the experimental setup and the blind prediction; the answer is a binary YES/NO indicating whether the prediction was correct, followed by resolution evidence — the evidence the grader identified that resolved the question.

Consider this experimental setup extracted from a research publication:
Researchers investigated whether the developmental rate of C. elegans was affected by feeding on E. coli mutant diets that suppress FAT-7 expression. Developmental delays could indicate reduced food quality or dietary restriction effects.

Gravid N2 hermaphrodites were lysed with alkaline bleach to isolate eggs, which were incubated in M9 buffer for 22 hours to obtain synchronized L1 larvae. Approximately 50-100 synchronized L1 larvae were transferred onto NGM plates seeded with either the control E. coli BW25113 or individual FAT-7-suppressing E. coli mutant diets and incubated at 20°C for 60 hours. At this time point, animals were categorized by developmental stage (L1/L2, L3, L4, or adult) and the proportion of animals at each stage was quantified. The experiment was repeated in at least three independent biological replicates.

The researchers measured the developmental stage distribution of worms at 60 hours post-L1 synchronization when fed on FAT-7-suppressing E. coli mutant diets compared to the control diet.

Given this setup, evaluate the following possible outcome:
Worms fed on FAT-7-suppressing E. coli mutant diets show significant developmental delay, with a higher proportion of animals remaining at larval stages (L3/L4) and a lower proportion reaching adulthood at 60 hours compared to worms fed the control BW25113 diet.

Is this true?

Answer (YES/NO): YES